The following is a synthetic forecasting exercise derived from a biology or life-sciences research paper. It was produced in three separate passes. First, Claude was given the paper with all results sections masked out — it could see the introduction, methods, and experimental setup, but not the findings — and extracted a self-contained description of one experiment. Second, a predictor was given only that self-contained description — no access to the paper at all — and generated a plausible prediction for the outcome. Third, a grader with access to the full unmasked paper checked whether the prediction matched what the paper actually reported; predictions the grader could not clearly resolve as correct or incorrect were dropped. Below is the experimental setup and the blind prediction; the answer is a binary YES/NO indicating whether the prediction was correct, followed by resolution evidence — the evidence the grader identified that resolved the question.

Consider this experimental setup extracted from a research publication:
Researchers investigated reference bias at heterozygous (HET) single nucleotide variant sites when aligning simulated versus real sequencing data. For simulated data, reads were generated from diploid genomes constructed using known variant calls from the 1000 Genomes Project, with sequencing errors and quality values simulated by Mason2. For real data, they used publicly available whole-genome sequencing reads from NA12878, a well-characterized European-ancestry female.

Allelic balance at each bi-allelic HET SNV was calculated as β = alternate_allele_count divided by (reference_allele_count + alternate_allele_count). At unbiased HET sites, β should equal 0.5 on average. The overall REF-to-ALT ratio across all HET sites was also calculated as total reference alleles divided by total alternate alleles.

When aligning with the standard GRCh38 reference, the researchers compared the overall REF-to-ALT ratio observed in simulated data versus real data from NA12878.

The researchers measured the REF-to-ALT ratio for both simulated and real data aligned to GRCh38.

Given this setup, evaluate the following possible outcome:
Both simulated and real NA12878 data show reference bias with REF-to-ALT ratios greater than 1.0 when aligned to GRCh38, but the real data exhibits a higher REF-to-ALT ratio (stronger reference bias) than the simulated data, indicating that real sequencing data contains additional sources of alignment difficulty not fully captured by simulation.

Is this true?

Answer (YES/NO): YES